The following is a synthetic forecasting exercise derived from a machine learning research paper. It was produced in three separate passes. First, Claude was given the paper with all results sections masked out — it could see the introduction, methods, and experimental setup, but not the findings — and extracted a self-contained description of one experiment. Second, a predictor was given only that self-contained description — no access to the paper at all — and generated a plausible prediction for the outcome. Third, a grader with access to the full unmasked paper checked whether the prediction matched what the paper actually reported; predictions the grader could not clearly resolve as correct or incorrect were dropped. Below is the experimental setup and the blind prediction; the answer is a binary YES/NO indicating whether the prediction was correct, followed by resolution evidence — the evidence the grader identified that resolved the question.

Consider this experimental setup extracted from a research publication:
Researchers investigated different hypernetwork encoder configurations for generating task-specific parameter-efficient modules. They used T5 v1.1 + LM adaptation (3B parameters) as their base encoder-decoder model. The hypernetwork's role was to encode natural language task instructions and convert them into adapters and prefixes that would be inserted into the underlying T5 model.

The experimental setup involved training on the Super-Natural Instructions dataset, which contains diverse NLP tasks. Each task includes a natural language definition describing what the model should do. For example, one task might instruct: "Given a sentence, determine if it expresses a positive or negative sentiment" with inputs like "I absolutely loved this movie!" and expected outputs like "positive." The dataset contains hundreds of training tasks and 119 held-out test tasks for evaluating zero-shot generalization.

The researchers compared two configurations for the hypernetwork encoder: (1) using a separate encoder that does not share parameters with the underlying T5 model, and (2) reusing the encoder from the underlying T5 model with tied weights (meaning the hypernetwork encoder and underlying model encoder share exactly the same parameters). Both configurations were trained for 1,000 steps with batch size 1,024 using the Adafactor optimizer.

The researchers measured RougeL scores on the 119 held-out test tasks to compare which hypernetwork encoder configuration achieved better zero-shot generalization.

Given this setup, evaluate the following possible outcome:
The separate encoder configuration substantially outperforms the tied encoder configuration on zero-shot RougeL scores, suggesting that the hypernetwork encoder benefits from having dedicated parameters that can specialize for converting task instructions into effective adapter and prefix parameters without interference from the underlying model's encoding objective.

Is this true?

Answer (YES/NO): NO